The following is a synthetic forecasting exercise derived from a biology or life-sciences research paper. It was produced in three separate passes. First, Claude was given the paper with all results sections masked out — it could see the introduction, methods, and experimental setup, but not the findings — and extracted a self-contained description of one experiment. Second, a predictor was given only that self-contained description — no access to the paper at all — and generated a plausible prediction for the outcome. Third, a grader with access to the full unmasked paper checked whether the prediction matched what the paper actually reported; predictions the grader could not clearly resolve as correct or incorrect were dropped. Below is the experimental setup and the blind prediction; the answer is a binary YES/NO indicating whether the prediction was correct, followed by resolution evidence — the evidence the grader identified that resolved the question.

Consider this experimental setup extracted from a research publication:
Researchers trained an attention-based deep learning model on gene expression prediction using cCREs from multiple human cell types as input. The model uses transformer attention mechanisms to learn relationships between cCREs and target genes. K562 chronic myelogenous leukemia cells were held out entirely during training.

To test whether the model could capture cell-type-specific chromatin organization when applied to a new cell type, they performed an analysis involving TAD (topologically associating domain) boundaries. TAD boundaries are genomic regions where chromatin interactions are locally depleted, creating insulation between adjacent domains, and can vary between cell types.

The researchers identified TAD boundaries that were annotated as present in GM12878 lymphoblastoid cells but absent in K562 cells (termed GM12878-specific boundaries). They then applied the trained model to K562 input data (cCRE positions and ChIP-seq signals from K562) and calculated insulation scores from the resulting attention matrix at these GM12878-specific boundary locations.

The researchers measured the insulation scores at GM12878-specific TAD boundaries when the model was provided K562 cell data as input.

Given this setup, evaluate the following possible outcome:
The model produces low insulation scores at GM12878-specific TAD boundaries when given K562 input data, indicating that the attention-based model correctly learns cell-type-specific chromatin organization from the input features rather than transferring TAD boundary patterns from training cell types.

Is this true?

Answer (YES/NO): NO